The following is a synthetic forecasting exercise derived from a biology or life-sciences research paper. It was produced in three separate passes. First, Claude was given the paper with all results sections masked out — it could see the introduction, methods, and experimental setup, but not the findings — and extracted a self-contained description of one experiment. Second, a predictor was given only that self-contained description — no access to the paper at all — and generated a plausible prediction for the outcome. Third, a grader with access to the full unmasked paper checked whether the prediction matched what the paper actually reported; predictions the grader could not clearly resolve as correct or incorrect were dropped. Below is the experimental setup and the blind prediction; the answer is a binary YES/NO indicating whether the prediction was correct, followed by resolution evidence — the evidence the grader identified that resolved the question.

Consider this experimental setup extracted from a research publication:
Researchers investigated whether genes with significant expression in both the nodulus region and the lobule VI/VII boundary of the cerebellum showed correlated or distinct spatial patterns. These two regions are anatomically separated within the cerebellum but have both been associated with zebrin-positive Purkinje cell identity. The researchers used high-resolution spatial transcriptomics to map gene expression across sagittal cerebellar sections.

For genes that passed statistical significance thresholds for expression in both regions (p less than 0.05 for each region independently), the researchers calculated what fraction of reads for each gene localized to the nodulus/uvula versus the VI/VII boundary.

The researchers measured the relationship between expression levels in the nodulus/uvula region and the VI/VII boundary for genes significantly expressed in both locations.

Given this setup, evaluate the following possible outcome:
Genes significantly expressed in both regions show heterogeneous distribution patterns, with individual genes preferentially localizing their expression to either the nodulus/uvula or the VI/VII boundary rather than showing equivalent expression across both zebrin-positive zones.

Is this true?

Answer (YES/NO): NO